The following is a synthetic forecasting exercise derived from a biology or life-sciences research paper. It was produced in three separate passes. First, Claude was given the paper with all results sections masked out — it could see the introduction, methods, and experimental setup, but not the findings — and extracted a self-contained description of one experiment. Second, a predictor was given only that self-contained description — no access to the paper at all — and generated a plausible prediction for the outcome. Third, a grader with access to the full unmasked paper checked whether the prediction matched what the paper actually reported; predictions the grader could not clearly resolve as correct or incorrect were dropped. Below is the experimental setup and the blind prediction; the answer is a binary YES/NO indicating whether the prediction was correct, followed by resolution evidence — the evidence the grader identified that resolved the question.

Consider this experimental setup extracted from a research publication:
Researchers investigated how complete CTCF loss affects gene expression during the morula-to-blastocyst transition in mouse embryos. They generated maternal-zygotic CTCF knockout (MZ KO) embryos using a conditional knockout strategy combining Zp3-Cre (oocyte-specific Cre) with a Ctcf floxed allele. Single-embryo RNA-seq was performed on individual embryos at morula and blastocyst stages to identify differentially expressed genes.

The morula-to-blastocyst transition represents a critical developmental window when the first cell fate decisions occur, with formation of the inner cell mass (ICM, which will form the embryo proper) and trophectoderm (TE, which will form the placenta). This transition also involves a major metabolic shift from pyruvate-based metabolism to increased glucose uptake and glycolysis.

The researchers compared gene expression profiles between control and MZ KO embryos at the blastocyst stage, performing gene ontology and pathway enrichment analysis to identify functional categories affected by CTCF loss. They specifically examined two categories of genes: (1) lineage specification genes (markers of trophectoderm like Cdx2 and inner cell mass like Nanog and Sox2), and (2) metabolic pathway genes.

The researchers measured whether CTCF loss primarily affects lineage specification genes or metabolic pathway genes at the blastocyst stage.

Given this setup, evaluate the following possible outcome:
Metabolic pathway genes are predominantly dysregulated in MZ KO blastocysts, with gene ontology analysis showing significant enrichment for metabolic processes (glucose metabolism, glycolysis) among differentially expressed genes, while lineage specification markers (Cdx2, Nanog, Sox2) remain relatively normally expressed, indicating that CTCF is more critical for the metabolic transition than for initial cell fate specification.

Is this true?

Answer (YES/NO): NO